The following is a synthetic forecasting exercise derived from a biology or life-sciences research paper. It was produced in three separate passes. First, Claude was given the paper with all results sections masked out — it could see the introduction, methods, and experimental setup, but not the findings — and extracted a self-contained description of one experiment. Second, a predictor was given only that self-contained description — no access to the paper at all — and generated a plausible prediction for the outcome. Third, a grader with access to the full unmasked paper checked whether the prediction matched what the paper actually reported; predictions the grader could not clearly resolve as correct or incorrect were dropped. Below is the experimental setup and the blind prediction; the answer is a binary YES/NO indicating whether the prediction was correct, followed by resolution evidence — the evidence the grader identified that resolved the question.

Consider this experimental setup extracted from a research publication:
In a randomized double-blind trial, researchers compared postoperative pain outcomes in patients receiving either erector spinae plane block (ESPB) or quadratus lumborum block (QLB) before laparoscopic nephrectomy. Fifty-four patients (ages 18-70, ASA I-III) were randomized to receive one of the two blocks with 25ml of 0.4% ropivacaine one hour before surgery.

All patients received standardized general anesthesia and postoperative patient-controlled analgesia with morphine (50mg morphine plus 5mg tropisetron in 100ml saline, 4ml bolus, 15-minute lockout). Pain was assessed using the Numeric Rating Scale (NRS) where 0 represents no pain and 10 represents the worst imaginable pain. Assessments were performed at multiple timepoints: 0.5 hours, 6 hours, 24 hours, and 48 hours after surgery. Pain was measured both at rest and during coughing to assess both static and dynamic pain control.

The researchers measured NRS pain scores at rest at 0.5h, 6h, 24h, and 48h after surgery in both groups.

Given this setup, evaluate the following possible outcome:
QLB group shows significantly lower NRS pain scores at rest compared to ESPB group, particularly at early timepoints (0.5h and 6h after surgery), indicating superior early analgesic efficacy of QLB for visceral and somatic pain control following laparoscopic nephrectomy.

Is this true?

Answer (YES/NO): NO